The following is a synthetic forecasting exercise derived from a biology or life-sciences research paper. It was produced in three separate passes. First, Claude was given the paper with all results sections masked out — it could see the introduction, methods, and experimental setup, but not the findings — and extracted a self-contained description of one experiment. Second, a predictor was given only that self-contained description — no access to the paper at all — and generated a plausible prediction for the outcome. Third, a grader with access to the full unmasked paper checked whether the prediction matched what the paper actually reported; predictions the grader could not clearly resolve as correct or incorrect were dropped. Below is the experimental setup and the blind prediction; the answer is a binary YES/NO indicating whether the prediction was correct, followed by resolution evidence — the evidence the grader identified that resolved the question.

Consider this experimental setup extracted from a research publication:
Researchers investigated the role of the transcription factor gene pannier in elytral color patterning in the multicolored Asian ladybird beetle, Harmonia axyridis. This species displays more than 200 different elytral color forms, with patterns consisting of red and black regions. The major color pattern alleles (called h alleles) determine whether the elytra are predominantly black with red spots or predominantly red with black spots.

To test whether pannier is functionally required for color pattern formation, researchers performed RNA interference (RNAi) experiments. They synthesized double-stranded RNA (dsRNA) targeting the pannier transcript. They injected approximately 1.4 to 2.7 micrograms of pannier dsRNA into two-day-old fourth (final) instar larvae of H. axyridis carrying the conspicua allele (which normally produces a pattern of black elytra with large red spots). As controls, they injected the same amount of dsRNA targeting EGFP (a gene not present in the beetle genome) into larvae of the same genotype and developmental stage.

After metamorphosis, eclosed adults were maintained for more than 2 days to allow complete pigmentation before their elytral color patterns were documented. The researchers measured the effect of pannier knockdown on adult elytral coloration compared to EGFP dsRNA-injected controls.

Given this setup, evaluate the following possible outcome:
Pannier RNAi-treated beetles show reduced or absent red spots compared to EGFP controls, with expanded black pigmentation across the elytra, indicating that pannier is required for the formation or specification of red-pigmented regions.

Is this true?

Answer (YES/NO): NO